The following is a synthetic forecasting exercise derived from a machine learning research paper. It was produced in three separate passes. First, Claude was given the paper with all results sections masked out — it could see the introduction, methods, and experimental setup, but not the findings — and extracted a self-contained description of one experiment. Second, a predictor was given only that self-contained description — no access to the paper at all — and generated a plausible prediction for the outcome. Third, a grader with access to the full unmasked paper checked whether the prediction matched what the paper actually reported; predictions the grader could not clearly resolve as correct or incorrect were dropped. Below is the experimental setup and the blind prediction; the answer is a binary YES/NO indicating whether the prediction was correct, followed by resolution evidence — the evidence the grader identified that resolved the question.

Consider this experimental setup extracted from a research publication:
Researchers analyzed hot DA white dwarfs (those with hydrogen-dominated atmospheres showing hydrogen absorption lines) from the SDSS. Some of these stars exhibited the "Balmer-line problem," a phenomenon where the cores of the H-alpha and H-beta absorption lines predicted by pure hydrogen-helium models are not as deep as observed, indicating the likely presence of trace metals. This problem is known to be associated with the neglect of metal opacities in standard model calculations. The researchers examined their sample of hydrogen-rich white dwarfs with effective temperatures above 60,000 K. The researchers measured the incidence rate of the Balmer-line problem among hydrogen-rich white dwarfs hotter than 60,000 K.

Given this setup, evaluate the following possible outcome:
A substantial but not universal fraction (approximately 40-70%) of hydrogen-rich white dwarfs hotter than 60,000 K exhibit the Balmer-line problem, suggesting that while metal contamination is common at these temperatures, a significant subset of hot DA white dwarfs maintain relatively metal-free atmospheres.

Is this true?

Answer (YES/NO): NO